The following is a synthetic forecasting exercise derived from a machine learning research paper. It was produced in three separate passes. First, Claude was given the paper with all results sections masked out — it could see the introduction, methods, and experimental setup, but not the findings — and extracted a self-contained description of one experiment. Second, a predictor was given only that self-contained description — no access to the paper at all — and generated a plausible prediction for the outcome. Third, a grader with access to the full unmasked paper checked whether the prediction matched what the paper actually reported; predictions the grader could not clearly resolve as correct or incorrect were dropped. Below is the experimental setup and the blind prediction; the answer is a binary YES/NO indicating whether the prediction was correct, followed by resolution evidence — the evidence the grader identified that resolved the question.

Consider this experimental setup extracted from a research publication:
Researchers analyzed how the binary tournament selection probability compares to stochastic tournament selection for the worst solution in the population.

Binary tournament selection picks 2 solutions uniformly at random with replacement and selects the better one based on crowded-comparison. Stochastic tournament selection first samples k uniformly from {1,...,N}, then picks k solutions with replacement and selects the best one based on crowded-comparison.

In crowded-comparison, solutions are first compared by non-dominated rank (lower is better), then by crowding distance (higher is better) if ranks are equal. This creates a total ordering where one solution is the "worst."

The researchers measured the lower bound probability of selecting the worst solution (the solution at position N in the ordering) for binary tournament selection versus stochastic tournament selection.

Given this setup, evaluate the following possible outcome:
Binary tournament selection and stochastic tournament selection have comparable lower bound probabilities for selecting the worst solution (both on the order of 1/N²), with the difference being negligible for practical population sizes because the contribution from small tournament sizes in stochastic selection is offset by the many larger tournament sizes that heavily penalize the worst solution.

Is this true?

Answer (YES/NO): YES